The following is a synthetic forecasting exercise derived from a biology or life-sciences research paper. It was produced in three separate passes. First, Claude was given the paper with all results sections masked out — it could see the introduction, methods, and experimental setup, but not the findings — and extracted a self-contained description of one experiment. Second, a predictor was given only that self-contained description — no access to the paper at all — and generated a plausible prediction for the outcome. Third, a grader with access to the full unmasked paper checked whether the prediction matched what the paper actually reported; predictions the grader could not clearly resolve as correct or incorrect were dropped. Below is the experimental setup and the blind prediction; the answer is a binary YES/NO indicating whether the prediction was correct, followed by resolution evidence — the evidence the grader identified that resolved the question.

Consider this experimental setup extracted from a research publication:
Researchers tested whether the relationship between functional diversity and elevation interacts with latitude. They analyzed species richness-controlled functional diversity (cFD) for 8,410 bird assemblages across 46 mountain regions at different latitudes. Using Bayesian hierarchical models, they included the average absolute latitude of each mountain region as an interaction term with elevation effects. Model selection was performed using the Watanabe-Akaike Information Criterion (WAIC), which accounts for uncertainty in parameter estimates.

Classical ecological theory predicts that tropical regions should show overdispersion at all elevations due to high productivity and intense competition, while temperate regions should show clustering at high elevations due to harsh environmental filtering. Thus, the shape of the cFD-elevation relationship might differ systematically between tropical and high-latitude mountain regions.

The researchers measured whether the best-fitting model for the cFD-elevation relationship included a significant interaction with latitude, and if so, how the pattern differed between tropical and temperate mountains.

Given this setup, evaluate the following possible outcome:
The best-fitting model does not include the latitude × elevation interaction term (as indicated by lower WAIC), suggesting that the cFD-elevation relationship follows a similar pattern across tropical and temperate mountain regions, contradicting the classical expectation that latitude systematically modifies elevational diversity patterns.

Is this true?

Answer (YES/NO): NO